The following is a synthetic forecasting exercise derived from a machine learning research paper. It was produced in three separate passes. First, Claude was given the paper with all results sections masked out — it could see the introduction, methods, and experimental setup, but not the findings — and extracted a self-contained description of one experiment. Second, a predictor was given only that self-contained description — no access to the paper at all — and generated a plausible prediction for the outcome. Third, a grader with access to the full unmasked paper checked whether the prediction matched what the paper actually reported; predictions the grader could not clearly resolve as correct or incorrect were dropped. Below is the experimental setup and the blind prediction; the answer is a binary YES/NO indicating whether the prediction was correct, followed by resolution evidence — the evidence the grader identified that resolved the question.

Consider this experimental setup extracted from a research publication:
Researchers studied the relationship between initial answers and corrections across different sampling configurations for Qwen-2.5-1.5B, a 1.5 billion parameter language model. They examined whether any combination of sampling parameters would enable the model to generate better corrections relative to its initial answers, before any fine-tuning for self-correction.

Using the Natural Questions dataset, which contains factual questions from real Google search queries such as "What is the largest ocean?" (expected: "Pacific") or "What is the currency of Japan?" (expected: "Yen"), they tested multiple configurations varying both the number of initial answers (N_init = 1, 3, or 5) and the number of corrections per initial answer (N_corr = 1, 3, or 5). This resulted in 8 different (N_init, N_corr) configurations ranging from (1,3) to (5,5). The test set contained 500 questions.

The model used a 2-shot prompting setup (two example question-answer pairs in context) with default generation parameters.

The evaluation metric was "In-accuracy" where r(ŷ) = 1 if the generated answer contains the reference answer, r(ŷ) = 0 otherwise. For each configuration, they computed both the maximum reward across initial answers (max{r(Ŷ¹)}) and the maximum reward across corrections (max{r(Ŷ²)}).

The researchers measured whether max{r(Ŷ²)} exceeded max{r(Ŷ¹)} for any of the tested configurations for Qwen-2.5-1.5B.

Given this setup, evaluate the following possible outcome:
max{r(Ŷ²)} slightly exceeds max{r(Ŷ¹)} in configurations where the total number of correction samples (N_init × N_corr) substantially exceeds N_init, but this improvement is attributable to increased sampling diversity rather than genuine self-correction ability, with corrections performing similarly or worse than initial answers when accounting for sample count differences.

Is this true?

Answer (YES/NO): NO